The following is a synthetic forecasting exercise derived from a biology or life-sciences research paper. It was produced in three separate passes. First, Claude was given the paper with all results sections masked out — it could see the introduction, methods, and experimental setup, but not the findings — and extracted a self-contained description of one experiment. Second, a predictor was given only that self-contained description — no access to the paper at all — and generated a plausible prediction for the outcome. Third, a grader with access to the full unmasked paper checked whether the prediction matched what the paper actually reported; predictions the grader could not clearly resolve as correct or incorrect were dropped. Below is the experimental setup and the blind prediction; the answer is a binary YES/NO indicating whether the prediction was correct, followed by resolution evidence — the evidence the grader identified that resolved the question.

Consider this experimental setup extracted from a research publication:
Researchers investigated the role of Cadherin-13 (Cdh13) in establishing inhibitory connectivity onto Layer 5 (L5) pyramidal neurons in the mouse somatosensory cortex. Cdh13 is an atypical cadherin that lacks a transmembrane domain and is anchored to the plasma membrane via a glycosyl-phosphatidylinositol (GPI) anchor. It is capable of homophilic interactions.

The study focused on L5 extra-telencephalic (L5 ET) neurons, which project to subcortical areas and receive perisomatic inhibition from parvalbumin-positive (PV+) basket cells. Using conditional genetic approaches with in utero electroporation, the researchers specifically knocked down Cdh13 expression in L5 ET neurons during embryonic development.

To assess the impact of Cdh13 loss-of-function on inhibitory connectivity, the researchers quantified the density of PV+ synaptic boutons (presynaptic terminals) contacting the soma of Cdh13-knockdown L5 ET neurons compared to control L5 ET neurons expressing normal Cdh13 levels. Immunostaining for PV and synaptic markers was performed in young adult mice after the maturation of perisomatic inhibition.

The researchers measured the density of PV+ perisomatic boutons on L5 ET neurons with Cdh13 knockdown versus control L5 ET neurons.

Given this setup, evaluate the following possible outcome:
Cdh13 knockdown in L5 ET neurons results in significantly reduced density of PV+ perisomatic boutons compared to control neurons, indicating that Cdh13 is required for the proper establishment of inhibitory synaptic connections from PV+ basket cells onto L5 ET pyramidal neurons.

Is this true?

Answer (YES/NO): YES